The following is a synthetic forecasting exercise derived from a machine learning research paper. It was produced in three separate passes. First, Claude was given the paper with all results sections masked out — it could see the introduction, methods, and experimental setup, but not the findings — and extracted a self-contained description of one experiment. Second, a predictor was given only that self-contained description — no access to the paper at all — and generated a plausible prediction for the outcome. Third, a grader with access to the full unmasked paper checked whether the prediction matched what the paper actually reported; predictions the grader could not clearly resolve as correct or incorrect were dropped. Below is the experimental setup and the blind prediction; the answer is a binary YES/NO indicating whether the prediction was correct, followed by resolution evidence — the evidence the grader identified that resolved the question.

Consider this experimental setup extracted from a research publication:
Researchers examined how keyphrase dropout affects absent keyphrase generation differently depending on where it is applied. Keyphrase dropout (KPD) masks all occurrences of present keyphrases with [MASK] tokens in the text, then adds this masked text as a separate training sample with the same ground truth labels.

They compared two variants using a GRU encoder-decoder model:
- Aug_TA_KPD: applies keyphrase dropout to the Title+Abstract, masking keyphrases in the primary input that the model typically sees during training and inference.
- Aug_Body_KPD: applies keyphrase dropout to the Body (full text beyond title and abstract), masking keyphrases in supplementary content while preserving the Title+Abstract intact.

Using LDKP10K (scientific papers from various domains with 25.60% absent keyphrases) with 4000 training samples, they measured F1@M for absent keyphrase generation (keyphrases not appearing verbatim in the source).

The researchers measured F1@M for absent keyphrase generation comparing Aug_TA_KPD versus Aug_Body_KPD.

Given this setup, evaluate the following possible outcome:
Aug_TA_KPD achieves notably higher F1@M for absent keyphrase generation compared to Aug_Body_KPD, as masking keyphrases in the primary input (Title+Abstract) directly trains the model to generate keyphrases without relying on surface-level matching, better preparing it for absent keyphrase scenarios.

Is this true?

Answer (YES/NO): NO